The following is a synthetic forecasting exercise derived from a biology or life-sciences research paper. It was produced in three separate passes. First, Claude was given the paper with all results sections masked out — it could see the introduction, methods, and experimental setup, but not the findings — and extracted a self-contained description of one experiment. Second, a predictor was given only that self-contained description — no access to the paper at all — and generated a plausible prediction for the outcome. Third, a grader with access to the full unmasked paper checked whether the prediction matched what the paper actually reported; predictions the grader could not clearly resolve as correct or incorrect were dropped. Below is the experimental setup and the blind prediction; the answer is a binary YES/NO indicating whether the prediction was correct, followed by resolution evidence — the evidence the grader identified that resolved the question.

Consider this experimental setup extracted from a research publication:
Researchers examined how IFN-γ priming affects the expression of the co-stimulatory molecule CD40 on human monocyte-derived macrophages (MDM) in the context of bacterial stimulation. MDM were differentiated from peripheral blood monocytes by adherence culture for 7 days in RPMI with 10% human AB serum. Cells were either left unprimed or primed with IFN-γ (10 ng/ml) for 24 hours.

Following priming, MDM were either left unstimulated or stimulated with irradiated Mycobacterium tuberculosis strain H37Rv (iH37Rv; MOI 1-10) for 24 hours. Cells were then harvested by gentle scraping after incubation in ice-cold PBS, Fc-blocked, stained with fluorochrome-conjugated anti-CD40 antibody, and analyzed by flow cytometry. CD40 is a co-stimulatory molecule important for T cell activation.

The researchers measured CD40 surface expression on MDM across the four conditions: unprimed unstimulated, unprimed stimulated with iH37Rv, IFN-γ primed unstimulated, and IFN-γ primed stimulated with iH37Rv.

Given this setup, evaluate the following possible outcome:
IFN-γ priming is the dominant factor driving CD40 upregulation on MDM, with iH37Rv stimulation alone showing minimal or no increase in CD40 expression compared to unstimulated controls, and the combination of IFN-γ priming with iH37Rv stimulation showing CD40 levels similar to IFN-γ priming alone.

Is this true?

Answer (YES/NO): NO